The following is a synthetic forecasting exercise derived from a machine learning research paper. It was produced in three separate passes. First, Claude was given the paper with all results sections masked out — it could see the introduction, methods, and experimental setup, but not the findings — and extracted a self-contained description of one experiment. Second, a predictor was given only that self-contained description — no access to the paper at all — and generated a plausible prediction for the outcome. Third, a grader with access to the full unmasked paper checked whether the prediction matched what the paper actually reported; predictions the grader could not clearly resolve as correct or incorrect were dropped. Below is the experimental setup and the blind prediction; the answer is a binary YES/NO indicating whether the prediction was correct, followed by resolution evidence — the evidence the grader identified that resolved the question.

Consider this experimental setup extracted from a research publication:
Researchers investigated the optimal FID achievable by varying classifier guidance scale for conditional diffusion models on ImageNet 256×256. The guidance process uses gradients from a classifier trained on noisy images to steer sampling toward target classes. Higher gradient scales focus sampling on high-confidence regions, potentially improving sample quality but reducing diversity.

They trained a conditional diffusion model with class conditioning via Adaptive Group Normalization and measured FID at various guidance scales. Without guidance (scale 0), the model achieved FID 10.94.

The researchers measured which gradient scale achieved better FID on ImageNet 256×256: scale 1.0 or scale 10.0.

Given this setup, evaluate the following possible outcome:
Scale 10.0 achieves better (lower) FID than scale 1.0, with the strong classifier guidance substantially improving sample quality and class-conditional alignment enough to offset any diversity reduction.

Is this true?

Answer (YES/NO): NO